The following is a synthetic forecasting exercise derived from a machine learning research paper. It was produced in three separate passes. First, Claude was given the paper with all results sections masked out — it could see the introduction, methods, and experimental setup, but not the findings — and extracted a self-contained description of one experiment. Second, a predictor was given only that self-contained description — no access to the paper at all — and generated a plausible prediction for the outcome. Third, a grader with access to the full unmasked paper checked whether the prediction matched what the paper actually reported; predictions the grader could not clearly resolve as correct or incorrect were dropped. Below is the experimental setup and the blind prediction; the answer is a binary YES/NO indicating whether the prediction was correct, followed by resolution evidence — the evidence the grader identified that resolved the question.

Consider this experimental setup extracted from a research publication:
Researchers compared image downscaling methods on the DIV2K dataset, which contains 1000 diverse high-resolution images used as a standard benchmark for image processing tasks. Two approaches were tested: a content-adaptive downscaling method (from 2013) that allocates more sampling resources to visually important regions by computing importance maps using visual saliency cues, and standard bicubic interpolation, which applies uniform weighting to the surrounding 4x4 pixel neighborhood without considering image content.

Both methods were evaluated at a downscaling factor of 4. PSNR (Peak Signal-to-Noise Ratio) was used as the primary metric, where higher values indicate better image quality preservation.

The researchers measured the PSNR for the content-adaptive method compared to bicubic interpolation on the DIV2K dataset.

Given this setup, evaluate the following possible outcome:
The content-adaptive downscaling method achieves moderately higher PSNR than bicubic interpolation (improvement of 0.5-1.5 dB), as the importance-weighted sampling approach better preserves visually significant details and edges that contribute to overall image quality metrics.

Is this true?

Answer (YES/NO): NO